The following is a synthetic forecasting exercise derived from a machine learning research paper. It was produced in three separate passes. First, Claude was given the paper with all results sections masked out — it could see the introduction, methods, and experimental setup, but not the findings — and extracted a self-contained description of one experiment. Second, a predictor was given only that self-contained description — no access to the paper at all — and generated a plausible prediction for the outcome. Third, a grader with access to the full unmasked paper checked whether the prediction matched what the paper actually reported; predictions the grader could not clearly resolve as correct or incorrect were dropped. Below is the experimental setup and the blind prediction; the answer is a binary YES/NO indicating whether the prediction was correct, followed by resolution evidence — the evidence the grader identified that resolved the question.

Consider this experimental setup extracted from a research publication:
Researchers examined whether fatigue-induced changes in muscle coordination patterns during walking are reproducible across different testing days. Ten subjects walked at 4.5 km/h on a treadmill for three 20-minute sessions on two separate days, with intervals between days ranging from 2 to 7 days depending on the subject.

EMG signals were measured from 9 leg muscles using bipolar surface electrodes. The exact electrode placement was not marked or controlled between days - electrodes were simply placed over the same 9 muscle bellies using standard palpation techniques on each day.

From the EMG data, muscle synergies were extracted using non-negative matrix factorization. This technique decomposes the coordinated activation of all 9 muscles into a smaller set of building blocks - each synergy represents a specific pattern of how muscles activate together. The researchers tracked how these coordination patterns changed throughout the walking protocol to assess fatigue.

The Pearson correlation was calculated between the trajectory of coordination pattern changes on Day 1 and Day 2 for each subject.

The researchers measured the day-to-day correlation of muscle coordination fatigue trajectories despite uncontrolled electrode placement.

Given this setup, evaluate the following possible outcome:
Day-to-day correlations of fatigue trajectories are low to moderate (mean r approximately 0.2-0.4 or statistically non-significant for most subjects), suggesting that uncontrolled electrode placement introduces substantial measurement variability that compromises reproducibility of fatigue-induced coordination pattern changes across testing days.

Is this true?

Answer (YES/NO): NO